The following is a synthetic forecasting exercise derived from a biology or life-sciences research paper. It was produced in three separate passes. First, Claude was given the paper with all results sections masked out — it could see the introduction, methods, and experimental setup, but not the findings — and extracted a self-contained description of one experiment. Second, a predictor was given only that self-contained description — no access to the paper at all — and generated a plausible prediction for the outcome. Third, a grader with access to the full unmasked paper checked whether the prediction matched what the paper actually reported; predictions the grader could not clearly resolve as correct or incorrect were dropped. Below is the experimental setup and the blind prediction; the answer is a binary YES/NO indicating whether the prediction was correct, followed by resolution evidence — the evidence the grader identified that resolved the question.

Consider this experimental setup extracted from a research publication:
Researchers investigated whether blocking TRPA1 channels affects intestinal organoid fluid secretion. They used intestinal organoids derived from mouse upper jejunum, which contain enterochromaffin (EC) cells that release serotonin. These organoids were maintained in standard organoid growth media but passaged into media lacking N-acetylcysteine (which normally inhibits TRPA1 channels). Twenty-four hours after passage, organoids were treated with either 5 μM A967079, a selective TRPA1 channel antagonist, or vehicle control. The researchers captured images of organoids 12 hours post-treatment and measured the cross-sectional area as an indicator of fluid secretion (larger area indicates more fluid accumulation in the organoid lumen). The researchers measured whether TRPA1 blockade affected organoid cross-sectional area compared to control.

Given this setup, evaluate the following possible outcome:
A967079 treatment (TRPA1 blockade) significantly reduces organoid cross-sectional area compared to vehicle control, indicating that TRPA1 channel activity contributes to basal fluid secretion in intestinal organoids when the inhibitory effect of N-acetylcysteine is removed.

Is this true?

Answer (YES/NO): YES